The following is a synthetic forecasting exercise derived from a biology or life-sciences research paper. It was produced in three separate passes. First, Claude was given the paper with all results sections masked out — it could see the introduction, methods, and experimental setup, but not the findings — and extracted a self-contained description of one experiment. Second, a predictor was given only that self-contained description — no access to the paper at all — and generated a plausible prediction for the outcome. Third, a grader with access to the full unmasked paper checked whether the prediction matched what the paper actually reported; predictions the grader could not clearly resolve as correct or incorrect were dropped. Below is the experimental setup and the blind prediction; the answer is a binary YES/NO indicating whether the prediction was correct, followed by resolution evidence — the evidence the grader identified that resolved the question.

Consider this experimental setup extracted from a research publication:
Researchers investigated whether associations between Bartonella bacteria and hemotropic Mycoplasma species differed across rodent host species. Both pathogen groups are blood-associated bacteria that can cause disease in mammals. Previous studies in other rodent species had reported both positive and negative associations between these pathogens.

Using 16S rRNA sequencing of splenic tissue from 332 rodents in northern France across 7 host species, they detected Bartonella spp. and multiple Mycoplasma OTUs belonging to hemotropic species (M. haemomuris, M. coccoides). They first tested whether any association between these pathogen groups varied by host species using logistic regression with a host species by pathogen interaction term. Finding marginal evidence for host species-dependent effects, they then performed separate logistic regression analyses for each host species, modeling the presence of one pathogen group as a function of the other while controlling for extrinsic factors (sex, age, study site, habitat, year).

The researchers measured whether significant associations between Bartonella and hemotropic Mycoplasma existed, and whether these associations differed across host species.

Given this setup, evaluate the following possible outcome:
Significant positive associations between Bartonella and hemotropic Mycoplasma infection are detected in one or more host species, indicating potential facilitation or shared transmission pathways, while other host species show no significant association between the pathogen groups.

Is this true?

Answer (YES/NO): NO